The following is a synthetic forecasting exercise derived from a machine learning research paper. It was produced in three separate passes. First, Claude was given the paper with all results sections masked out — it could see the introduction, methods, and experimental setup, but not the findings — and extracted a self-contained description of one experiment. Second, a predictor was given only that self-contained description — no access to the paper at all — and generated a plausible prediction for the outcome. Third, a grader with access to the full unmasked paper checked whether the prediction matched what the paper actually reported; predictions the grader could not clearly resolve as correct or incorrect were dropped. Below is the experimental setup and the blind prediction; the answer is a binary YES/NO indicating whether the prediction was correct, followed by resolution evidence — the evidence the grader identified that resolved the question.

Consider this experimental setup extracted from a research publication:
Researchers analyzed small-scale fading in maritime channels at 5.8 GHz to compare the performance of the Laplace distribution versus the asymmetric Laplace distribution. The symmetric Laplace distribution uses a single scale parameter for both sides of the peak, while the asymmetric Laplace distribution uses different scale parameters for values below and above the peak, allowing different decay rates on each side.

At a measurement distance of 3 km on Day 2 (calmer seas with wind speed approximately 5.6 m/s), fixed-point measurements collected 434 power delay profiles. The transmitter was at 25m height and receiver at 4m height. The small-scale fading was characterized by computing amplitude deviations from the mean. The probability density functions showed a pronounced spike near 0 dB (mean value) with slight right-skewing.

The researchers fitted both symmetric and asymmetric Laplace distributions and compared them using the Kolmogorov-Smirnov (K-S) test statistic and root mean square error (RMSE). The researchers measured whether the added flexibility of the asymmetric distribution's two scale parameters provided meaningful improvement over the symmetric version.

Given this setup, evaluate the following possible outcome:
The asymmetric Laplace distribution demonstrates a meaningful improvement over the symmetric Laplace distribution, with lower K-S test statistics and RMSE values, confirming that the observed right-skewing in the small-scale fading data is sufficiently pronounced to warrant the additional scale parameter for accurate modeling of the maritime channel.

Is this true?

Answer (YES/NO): YES